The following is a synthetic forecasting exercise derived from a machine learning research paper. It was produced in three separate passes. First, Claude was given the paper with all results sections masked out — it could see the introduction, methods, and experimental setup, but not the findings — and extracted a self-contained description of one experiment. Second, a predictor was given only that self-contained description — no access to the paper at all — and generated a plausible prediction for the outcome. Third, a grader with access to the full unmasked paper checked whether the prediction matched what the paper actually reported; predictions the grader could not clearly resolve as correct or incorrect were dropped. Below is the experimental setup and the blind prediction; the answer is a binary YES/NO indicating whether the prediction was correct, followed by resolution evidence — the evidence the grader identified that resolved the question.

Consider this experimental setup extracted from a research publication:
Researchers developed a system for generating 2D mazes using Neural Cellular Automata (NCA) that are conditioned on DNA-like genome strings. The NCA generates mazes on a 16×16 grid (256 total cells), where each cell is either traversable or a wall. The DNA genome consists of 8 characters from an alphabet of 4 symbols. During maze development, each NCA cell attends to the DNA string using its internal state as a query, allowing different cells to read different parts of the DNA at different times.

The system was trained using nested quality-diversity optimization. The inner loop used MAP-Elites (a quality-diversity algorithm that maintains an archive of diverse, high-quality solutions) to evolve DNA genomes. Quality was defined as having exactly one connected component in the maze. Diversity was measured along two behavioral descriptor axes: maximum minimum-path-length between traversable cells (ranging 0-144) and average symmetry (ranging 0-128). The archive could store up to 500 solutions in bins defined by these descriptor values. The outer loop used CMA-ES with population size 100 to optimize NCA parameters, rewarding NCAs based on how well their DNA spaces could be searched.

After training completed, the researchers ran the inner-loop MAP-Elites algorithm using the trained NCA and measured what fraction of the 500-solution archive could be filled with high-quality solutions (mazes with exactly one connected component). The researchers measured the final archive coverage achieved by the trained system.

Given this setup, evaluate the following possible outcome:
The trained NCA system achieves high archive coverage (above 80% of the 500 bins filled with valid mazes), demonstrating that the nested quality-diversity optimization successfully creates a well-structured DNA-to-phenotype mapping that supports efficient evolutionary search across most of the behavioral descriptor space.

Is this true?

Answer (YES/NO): NO